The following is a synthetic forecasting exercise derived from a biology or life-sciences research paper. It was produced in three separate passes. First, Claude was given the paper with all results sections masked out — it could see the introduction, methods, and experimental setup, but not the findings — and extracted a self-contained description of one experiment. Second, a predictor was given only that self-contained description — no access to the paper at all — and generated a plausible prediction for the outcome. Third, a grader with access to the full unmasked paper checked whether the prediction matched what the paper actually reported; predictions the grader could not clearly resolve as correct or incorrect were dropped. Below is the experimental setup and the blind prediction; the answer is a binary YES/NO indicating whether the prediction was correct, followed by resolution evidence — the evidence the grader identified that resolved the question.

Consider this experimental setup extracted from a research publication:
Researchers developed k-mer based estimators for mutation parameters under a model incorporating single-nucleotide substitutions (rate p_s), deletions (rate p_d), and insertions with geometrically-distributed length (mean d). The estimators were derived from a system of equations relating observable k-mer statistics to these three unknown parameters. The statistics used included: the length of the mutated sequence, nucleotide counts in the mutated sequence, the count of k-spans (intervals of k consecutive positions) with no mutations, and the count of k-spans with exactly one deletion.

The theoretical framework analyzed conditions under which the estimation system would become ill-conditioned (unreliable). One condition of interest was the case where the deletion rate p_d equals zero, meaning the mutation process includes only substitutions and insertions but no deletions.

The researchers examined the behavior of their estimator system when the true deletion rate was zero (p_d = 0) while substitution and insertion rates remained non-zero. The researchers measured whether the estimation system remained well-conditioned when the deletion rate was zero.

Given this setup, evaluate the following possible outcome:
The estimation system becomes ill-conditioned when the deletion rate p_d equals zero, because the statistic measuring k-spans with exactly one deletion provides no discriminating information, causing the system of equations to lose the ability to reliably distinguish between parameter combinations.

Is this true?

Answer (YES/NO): YES